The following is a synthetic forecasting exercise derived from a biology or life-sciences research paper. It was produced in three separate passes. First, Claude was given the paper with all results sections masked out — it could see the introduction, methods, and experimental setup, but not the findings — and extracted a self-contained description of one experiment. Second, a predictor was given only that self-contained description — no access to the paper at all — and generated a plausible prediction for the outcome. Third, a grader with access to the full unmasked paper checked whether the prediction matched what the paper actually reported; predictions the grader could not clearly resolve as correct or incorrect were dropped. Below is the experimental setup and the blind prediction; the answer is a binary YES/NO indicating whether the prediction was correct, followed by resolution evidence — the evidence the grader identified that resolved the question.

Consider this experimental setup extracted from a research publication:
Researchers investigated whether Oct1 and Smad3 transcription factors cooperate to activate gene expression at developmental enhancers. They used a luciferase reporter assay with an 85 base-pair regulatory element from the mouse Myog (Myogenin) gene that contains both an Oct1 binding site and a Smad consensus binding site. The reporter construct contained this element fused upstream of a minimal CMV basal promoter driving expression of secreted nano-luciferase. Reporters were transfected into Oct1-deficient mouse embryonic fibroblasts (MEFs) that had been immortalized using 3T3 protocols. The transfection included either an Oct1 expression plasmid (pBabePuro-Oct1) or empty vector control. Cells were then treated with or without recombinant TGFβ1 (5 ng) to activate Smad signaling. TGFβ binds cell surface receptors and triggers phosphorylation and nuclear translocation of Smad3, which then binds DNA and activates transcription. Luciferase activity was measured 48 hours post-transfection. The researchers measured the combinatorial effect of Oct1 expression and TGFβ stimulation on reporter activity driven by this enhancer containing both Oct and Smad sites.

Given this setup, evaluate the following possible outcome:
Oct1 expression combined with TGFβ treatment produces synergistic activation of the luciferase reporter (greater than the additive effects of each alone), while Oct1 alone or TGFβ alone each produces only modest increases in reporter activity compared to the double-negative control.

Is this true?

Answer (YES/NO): YES